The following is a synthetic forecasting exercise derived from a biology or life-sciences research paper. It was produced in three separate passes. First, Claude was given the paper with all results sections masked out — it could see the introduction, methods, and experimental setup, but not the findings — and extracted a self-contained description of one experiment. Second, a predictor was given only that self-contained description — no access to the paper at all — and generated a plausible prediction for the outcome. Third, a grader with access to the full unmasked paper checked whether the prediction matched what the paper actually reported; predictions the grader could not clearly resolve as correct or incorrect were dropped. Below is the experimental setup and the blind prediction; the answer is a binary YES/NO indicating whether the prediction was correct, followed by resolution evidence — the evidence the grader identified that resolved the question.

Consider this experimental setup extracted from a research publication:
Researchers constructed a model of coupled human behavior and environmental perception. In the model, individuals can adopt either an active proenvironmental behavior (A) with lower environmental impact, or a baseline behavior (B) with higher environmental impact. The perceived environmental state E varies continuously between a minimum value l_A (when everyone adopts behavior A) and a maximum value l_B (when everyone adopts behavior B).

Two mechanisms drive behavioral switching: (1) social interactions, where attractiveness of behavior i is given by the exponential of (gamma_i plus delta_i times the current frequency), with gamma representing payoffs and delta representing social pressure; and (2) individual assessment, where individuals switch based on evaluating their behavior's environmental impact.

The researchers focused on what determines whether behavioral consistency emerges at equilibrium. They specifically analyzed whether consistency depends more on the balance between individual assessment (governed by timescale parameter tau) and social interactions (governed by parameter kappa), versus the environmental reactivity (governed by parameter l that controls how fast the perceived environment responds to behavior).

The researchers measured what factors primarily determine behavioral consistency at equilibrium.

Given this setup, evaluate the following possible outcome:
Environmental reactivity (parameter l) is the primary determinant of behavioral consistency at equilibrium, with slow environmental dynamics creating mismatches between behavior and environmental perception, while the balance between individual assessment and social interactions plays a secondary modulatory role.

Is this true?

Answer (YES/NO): NO